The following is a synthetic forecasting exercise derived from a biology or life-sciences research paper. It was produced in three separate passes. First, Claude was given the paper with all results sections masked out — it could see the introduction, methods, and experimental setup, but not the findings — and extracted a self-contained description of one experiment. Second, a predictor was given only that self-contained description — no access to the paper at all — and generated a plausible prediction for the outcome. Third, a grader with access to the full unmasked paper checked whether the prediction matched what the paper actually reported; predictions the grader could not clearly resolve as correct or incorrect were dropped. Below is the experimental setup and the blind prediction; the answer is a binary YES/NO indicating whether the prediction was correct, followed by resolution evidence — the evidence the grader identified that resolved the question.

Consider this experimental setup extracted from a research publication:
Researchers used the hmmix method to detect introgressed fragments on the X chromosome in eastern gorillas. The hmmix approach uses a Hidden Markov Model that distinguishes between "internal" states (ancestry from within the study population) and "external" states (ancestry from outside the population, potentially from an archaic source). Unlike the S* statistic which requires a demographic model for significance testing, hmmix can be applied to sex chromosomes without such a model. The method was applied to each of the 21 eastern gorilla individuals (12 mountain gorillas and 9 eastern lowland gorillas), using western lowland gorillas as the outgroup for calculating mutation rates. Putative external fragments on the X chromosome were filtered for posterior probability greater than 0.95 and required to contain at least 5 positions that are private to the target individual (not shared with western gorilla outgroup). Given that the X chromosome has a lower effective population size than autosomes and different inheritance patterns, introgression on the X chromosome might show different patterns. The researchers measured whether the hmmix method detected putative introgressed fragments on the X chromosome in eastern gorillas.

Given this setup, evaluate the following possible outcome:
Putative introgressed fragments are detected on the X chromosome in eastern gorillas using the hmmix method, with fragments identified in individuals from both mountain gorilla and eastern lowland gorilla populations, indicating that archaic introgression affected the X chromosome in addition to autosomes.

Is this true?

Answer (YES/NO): YES